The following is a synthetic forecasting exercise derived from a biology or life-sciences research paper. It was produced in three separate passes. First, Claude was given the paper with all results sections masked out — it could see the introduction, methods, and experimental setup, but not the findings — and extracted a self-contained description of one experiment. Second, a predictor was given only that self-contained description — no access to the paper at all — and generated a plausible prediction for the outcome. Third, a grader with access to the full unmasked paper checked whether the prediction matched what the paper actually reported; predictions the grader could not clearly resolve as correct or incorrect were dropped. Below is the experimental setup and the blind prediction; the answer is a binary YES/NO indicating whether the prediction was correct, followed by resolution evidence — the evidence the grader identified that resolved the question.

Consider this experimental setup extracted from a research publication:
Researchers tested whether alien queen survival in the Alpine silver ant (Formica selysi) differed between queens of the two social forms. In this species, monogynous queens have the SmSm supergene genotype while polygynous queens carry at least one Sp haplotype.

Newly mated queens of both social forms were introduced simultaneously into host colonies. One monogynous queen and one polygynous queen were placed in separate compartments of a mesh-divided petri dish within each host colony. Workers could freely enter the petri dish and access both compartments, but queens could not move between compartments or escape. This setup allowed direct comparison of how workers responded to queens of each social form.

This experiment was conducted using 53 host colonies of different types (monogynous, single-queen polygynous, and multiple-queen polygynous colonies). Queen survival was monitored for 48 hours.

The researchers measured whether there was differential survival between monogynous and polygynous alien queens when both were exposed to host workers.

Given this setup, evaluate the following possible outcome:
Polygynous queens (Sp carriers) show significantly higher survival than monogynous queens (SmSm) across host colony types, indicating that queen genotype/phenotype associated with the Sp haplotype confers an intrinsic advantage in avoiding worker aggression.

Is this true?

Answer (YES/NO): NO